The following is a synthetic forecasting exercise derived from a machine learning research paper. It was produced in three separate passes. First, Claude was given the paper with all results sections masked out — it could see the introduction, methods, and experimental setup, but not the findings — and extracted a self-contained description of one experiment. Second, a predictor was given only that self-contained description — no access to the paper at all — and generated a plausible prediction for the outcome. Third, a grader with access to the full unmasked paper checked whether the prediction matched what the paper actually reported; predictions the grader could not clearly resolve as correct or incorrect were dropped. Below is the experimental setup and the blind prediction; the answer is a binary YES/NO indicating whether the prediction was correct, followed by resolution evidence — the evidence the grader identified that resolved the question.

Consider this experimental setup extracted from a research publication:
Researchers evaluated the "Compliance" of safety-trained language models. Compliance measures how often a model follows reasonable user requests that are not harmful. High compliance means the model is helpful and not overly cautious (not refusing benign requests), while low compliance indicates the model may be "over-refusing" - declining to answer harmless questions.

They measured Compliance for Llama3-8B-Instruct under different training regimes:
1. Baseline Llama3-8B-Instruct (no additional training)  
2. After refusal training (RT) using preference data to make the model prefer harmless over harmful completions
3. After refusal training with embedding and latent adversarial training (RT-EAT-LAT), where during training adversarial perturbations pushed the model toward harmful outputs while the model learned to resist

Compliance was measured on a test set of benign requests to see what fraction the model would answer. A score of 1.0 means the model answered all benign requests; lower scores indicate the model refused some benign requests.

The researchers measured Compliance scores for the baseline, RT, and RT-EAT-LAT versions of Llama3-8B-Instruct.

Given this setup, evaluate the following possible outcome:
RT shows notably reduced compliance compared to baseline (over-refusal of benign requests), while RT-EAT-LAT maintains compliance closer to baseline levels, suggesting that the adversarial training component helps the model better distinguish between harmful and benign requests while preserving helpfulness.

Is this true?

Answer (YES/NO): NO